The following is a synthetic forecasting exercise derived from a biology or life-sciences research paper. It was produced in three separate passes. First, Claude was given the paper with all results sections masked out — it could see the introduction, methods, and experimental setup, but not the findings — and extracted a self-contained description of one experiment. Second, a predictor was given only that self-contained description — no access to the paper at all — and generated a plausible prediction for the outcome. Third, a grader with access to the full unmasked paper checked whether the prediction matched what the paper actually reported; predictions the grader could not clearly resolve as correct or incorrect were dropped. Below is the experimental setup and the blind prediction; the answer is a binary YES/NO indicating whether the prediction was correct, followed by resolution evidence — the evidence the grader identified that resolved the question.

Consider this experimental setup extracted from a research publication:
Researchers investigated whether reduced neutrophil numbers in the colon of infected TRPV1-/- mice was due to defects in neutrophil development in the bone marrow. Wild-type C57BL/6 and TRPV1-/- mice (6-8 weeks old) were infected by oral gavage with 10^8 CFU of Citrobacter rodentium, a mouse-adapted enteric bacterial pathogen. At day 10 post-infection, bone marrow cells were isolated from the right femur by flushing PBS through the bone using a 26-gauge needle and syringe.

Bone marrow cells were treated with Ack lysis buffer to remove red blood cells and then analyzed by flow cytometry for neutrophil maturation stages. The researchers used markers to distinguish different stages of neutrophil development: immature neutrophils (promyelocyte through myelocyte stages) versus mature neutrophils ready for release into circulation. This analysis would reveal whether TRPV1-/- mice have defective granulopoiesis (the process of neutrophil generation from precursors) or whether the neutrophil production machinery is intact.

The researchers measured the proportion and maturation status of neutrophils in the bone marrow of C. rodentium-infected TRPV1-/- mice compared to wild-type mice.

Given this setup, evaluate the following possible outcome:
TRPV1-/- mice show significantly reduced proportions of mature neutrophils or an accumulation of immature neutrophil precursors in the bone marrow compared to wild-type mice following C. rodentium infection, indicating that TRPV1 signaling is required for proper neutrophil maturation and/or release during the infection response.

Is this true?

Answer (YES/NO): NO